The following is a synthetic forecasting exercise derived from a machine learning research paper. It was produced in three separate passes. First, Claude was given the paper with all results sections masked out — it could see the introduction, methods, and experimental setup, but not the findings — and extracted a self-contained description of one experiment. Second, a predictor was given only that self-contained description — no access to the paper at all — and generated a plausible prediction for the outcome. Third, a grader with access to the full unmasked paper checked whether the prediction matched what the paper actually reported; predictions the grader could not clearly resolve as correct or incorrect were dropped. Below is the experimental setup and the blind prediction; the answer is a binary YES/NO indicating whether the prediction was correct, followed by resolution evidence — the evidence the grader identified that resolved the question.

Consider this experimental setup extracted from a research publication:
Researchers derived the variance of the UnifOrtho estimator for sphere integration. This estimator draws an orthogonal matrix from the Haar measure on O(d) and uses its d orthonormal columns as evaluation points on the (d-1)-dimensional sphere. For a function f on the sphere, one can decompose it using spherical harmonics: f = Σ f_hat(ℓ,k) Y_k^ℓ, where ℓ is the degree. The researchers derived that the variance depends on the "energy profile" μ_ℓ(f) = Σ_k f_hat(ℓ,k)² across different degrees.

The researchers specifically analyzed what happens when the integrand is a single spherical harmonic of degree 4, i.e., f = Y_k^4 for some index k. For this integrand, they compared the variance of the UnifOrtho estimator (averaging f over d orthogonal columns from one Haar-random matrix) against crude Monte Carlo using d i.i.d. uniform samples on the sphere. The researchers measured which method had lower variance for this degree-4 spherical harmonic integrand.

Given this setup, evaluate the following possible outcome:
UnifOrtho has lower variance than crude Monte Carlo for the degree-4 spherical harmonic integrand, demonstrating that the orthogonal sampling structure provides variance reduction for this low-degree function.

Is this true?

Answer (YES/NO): NO